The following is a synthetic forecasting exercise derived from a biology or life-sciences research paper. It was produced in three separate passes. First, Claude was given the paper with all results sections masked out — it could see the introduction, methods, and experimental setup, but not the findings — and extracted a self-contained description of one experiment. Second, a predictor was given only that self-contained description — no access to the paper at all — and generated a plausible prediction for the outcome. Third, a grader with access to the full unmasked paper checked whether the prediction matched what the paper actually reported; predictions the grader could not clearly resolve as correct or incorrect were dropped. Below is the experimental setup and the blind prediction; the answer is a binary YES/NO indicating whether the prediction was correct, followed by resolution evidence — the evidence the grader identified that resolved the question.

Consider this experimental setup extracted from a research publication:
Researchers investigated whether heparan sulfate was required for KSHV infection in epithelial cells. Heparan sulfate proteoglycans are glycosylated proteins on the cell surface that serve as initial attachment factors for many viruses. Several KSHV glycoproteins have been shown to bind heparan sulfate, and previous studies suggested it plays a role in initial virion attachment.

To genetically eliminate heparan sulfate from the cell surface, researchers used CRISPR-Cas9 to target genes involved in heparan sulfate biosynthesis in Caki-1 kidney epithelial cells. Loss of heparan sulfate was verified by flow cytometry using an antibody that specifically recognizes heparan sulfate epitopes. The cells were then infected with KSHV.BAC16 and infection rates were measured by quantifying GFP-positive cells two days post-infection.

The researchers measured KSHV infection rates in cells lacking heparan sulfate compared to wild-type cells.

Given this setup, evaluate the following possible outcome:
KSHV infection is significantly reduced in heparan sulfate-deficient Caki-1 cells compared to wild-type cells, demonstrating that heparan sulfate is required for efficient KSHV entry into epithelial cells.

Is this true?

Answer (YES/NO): YES